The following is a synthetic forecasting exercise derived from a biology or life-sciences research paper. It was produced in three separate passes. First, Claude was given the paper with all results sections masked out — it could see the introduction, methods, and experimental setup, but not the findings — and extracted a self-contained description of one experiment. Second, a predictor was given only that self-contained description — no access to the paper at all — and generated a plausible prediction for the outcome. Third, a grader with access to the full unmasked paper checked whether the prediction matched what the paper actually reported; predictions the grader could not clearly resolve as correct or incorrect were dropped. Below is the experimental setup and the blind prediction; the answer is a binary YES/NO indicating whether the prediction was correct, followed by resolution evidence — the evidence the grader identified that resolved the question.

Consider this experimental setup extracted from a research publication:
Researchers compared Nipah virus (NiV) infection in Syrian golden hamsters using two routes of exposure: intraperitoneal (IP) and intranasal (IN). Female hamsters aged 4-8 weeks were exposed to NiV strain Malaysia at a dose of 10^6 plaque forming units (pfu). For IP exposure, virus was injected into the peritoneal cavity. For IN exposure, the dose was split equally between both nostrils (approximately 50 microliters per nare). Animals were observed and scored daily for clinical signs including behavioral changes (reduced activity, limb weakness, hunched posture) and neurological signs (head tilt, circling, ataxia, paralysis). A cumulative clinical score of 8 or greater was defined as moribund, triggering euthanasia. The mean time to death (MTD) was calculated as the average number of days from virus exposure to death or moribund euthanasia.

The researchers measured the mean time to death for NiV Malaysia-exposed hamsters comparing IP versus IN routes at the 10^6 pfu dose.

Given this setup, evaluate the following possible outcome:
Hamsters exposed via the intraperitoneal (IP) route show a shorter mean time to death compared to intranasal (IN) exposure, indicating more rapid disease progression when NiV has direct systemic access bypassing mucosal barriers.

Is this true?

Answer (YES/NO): YES